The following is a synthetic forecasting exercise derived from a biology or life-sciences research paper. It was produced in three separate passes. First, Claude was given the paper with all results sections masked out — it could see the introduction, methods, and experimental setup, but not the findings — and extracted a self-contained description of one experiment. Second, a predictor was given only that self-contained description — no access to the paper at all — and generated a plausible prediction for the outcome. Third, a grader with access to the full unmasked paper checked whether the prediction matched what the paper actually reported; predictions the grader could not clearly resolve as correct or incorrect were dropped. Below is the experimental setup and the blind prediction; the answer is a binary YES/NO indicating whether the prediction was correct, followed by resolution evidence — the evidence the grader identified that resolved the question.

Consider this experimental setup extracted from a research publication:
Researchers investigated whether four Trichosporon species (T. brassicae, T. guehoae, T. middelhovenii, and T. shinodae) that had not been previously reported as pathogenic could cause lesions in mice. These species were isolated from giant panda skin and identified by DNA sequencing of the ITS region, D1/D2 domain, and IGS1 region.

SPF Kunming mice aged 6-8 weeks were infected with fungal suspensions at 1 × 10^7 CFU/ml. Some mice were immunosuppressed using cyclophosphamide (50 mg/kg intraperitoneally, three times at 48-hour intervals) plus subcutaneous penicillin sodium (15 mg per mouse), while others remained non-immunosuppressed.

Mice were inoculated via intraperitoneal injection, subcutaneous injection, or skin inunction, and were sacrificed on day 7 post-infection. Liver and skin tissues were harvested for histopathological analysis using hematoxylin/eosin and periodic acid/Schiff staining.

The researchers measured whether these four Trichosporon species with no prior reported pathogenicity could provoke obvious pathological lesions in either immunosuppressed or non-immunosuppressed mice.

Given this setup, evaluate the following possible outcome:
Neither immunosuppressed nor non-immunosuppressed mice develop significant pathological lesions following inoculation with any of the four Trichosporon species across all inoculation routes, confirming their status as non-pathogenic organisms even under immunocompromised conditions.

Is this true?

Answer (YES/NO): NO